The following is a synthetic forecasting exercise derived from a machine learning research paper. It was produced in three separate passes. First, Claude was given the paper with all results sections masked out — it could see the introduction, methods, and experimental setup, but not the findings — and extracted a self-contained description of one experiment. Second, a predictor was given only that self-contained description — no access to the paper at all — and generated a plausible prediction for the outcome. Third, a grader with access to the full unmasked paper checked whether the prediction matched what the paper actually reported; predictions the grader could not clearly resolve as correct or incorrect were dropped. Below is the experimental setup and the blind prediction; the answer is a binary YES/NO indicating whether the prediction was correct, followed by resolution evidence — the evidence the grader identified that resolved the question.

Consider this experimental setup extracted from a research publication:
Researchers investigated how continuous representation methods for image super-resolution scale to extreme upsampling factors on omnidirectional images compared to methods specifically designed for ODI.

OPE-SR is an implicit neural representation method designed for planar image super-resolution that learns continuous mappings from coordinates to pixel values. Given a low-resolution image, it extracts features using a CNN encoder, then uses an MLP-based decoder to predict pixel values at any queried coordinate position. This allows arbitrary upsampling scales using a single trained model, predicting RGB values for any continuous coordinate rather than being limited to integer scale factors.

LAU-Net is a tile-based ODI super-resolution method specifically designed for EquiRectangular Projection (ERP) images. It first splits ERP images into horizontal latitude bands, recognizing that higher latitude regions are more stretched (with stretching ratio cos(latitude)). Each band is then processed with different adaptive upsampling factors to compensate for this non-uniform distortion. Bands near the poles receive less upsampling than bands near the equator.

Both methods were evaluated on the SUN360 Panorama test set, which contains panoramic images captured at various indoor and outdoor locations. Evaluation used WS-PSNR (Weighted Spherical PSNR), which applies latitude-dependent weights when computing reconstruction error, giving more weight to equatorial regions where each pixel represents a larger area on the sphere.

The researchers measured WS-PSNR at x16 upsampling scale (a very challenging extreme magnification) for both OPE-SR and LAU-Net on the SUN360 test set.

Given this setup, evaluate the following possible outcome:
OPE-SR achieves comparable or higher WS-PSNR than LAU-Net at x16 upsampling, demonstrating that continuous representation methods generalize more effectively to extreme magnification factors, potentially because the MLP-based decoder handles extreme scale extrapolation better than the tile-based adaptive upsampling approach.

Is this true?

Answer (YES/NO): YES